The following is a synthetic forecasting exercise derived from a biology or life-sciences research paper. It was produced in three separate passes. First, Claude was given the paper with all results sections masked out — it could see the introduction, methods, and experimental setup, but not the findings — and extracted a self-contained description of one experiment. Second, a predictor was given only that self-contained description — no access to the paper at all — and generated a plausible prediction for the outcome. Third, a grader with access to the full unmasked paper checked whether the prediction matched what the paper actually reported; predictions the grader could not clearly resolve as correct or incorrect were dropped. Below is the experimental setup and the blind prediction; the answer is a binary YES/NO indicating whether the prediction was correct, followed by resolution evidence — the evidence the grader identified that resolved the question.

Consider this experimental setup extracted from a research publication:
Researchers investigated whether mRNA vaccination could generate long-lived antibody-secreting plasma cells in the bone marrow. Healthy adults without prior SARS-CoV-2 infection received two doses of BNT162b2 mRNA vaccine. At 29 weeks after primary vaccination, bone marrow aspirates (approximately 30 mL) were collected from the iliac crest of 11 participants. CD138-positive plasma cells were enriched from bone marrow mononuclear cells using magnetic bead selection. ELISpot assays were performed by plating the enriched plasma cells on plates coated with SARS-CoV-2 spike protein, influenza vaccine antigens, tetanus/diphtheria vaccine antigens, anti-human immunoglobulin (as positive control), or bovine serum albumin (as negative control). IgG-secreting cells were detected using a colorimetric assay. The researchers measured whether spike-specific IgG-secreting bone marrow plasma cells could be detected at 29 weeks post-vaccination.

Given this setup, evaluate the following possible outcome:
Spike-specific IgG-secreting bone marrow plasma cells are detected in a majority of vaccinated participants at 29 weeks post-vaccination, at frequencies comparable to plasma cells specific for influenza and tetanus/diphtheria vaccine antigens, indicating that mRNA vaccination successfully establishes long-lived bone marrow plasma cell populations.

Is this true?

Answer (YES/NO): NO